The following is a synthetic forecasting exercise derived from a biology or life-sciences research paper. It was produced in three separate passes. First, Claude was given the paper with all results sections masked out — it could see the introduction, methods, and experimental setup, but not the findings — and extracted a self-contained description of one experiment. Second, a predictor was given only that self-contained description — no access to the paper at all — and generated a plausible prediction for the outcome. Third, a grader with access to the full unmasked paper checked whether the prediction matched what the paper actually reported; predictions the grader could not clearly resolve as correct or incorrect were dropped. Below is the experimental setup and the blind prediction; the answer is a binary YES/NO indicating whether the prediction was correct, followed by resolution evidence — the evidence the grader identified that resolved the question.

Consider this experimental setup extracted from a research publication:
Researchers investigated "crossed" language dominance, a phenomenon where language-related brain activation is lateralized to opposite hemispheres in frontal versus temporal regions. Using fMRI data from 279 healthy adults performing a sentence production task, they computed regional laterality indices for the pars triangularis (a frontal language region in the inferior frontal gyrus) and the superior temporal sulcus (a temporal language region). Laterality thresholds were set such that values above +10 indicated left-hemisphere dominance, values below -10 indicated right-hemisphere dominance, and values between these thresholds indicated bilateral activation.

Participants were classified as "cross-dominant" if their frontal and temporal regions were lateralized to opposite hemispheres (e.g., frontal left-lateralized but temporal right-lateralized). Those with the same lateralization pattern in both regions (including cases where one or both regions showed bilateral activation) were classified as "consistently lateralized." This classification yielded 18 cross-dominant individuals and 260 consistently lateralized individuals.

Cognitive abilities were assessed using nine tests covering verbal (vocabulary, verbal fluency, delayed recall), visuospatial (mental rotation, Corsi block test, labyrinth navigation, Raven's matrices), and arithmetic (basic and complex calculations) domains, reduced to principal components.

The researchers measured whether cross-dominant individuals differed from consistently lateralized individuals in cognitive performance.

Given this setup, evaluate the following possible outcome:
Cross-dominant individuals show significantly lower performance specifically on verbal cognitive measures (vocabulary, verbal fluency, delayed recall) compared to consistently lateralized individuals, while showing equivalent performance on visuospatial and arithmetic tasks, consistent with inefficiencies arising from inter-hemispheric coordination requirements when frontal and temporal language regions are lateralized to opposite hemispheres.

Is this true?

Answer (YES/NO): NO